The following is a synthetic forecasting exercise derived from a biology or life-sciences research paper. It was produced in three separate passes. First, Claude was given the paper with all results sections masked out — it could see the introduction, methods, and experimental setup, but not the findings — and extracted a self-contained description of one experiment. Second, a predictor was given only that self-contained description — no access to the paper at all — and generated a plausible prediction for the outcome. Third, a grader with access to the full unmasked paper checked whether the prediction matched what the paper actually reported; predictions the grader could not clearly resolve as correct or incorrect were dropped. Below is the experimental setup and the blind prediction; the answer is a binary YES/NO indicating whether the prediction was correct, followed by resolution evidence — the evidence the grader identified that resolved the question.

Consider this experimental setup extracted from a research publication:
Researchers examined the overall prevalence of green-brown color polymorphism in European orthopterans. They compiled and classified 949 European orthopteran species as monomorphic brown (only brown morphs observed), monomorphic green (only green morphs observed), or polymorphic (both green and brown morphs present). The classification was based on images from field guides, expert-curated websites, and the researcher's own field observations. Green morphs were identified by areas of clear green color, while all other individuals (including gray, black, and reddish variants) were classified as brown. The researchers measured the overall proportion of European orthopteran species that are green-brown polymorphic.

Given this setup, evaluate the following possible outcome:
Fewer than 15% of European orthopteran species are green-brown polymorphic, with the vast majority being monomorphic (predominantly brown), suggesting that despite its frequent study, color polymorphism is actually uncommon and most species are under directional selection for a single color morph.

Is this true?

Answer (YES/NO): NO